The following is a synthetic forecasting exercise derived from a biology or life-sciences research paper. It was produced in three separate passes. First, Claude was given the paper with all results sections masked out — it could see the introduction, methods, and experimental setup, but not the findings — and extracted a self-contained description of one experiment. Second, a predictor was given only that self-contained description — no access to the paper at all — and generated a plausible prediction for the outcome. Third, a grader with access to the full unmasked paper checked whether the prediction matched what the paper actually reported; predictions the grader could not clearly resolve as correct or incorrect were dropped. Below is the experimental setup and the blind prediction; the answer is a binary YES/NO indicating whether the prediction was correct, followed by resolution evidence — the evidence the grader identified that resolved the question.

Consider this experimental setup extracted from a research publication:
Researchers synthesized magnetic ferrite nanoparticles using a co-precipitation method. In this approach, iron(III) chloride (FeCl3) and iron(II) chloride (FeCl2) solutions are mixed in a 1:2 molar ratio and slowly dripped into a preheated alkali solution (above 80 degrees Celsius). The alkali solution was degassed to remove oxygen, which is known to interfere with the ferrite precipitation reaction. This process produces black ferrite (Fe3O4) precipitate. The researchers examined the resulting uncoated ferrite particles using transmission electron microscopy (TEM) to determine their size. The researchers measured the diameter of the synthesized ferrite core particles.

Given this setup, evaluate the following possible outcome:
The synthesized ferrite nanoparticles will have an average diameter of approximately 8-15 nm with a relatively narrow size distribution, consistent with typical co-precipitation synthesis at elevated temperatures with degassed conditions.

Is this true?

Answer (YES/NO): NO